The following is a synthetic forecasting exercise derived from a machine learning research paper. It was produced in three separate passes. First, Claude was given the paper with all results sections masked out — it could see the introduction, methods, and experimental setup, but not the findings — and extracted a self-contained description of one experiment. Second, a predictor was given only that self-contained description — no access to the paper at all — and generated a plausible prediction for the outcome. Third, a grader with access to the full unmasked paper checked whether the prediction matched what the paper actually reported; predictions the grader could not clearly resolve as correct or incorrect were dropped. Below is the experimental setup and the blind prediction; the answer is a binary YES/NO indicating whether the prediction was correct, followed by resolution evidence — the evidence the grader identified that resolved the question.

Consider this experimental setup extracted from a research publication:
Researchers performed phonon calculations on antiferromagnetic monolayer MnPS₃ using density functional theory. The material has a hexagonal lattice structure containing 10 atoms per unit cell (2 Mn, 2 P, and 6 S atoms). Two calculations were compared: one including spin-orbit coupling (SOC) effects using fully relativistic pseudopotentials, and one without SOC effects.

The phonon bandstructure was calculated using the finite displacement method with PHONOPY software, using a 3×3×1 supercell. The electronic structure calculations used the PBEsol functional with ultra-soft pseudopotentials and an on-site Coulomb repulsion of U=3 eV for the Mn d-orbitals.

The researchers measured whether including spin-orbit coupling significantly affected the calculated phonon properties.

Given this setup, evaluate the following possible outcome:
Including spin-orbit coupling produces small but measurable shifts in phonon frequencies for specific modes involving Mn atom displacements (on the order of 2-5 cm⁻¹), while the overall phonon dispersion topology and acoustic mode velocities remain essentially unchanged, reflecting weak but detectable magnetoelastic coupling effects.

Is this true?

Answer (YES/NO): NO